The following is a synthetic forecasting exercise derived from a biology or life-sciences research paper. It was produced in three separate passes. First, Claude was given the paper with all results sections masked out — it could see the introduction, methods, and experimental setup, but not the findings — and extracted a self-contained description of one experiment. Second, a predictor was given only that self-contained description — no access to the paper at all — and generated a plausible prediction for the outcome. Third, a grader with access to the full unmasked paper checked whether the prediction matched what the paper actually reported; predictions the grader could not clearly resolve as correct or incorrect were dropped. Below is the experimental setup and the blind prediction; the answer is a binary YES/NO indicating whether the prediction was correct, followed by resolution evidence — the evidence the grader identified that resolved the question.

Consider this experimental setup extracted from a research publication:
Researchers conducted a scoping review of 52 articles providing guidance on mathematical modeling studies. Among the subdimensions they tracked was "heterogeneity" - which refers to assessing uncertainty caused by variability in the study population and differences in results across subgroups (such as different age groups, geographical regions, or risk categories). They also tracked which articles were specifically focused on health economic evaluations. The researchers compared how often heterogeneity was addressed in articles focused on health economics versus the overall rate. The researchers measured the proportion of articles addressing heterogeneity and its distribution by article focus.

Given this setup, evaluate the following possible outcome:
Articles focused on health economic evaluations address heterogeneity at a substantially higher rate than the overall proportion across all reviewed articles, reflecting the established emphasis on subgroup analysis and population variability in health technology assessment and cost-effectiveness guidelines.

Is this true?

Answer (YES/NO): YES